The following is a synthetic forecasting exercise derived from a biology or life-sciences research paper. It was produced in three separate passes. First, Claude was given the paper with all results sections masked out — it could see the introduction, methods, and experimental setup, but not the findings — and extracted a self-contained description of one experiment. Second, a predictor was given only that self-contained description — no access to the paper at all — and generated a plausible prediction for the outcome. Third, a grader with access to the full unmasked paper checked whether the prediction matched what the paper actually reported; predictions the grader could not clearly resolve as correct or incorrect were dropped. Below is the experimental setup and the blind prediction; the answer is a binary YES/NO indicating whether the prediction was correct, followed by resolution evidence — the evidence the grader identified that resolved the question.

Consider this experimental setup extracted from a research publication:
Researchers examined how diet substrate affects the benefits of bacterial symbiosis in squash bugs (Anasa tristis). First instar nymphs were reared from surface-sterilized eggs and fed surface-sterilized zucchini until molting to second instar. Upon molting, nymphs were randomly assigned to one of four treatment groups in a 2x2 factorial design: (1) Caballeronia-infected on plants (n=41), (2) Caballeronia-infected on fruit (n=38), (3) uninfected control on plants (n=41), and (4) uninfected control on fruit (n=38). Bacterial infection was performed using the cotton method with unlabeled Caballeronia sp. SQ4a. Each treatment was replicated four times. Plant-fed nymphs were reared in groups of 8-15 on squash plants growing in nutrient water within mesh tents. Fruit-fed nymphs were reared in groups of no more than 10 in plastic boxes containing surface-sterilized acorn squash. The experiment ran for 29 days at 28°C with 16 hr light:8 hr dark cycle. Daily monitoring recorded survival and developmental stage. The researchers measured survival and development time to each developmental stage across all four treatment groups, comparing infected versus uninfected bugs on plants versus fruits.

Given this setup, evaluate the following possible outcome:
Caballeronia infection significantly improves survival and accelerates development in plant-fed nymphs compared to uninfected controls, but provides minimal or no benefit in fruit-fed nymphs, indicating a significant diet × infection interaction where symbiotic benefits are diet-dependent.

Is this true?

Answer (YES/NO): NO